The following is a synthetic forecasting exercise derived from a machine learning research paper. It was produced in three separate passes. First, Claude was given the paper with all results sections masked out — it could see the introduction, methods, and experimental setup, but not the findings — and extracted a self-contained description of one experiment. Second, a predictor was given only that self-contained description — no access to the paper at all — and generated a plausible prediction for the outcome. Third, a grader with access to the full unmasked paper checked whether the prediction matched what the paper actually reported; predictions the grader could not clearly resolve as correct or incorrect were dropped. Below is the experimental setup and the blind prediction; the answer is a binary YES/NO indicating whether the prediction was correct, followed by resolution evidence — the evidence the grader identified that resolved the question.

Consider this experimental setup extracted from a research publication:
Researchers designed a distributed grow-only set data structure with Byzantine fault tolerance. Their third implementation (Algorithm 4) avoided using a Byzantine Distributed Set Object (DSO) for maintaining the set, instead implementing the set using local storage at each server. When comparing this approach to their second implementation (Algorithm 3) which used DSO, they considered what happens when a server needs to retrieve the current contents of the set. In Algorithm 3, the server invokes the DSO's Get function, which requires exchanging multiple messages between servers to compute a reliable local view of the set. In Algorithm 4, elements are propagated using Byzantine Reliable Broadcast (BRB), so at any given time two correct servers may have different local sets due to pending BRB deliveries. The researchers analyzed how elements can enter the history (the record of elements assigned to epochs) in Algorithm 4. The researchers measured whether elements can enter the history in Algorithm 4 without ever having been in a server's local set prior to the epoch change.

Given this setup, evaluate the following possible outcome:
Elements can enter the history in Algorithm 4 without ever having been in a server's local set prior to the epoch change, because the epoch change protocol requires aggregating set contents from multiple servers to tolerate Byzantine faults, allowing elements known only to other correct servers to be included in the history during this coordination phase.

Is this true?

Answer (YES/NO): YES